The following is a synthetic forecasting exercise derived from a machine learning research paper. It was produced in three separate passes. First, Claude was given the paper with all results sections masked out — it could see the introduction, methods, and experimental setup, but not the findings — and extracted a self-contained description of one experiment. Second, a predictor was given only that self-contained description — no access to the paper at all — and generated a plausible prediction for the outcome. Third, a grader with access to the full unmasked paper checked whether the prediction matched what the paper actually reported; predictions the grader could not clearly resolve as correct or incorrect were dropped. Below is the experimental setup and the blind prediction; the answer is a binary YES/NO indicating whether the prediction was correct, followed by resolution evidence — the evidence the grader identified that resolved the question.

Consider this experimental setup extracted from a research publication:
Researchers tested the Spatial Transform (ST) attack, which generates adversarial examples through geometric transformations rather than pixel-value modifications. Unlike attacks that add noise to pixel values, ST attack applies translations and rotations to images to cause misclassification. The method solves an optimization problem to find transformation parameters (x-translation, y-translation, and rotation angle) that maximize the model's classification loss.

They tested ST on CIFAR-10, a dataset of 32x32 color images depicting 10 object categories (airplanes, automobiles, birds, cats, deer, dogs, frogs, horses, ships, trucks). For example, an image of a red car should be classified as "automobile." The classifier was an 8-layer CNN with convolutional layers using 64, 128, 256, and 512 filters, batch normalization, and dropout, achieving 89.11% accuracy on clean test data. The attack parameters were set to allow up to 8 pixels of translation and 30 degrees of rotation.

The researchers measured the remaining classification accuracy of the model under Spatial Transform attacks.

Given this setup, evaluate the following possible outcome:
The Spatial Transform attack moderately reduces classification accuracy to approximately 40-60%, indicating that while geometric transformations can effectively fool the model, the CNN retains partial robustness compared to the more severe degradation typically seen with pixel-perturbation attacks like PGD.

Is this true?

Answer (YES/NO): YES